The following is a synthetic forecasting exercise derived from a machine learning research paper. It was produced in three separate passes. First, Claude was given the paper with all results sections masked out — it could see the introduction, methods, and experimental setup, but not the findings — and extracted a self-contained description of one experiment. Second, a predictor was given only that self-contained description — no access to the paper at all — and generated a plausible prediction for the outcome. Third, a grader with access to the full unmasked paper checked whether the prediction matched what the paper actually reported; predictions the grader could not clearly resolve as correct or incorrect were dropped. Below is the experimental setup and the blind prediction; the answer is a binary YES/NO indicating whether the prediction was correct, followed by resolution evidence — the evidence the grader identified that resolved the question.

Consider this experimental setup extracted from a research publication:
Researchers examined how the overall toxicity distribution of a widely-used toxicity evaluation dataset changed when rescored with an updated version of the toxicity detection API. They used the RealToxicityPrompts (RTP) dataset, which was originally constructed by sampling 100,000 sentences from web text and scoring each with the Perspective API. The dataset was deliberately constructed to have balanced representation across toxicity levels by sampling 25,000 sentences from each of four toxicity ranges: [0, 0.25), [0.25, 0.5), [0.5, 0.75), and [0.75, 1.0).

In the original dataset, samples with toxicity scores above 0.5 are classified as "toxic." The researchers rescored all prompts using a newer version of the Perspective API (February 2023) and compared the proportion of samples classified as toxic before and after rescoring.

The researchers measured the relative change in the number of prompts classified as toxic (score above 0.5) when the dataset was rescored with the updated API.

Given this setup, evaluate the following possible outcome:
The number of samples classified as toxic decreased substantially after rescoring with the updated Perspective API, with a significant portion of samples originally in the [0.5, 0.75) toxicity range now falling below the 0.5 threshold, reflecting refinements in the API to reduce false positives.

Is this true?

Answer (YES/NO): NO